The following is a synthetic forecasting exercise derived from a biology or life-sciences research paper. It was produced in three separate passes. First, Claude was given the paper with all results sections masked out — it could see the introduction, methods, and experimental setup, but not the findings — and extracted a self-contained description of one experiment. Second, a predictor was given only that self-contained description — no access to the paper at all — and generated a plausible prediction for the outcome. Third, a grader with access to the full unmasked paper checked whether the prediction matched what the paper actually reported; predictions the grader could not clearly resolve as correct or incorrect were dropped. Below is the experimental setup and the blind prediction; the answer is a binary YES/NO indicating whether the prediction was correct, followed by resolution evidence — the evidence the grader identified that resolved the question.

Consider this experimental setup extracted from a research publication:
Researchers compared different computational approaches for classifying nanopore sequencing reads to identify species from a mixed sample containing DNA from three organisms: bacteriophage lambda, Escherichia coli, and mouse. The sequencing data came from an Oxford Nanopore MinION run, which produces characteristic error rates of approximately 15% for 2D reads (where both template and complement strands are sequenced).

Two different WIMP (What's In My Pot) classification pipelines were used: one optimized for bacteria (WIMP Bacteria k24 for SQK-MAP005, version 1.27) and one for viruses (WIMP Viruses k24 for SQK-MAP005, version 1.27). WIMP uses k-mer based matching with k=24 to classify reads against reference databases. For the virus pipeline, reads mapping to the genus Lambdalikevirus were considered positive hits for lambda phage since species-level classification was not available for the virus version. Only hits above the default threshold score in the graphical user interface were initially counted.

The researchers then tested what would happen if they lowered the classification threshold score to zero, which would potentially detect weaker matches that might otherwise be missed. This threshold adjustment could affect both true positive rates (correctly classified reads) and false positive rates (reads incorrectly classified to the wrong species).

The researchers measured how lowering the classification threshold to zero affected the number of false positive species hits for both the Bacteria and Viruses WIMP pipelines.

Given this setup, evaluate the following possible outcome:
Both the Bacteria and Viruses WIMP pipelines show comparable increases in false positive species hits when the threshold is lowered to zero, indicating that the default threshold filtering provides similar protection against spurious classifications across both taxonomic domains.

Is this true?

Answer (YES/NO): NO